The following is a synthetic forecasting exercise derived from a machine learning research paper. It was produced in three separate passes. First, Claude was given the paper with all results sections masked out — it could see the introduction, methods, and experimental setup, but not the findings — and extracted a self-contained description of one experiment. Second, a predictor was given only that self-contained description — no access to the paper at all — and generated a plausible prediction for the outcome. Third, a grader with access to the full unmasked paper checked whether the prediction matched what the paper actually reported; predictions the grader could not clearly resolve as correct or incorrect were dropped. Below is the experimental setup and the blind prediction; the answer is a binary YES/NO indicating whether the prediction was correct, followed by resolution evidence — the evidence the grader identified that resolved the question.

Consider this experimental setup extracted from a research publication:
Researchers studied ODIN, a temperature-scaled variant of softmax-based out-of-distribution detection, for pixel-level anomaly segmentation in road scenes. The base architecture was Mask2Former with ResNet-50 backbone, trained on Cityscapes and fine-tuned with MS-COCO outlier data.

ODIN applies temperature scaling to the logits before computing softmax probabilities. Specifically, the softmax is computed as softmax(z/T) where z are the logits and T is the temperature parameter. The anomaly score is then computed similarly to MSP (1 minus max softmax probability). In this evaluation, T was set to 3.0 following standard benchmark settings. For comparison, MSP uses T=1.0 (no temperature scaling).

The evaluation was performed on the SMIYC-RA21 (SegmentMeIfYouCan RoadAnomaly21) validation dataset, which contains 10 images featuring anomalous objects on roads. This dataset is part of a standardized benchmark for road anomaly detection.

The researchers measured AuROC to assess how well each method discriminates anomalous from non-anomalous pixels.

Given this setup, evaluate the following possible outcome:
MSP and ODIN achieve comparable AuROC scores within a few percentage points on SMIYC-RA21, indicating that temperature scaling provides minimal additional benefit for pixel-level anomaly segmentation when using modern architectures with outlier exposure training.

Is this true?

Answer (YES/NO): YES